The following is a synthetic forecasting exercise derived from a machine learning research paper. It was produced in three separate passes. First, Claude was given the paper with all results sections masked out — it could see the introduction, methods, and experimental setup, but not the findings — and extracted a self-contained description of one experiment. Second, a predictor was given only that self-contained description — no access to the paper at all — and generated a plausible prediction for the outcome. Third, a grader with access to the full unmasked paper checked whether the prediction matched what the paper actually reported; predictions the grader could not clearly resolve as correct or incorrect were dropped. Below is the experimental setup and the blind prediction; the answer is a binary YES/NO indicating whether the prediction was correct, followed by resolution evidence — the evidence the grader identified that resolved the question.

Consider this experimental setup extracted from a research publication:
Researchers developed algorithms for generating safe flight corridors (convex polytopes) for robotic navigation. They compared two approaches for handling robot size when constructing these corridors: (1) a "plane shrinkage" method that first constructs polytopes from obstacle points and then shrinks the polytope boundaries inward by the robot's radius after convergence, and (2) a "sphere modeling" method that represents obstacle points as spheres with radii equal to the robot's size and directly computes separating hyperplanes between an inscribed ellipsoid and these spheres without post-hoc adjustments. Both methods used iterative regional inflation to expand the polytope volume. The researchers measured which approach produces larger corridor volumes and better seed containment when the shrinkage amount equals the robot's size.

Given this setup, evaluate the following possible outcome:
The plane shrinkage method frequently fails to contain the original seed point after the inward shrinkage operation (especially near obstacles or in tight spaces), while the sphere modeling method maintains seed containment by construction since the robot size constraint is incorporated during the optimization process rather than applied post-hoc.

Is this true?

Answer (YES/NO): NO